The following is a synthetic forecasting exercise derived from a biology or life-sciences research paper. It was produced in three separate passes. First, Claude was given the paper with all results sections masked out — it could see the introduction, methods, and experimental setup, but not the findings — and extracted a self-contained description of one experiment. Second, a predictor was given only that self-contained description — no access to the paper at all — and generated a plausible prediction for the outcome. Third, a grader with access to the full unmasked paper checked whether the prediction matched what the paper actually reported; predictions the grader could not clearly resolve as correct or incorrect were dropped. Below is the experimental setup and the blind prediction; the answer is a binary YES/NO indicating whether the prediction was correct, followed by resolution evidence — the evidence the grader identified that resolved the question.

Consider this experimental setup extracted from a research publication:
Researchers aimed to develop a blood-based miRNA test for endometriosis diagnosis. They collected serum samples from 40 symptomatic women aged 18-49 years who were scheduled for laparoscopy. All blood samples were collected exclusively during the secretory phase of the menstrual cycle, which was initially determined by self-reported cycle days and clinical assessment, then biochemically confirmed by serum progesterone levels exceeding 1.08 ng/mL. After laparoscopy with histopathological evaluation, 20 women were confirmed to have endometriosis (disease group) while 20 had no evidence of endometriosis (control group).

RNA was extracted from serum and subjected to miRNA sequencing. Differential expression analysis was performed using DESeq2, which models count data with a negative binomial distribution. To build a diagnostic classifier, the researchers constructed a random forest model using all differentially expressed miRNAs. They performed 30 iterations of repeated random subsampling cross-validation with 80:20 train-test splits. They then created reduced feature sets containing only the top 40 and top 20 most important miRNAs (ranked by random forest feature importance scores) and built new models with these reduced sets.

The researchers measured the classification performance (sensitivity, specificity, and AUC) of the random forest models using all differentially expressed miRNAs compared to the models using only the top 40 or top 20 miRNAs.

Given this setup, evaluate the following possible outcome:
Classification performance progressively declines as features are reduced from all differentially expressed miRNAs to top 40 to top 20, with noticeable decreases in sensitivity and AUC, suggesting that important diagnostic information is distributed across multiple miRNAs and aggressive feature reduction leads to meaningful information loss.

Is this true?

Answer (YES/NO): NO